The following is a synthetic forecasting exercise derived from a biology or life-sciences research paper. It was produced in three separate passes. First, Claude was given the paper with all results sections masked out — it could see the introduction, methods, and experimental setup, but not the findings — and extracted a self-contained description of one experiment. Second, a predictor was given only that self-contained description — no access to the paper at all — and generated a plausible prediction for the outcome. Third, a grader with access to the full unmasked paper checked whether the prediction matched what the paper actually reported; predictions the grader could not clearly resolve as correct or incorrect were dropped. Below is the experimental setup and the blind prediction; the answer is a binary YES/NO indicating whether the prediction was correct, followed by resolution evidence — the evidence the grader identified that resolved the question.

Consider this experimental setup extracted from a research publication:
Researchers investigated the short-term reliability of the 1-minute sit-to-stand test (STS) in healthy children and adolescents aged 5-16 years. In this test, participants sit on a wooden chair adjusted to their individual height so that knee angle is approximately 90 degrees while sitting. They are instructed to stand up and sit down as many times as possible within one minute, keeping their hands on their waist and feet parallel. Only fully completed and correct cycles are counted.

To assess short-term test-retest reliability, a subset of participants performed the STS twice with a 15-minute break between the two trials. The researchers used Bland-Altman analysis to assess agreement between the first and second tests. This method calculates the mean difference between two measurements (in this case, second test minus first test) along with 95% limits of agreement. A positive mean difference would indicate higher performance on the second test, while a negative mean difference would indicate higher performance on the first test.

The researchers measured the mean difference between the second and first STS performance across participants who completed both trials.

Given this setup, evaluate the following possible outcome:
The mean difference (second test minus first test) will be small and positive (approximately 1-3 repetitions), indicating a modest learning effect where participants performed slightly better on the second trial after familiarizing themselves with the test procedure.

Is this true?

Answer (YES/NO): NO